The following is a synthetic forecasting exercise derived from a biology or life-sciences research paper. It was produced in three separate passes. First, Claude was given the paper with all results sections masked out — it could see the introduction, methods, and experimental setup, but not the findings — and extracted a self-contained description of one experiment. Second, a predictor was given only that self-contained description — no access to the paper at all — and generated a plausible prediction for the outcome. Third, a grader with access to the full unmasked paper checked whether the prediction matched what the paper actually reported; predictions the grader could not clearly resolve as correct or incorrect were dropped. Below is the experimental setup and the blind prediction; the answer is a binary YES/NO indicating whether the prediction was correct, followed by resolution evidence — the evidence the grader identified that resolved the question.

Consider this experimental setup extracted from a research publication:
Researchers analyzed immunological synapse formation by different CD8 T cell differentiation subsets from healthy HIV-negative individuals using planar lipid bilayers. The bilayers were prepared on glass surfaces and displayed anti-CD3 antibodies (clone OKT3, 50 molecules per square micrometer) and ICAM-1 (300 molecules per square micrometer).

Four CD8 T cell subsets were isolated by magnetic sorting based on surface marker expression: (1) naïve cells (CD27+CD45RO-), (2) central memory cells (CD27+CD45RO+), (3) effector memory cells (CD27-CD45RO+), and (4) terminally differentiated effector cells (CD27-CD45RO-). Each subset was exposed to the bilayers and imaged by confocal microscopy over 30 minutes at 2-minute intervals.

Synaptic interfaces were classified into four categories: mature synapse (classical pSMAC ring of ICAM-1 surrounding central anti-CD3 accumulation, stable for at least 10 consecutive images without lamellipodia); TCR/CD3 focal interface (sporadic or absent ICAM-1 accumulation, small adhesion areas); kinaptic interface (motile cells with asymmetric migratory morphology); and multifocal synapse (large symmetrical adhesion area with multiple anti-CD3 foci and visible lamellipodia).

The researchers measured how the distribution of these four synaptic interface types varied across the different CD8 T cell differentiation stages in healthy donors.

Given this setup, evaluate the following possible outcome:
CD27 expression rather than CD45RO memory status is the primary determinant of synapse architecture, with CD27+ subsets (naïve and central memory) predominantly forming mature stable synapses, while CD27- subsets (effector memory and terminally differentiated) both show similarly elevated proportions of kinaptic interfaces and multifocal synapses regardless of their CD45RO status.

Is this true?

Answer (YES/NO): NO